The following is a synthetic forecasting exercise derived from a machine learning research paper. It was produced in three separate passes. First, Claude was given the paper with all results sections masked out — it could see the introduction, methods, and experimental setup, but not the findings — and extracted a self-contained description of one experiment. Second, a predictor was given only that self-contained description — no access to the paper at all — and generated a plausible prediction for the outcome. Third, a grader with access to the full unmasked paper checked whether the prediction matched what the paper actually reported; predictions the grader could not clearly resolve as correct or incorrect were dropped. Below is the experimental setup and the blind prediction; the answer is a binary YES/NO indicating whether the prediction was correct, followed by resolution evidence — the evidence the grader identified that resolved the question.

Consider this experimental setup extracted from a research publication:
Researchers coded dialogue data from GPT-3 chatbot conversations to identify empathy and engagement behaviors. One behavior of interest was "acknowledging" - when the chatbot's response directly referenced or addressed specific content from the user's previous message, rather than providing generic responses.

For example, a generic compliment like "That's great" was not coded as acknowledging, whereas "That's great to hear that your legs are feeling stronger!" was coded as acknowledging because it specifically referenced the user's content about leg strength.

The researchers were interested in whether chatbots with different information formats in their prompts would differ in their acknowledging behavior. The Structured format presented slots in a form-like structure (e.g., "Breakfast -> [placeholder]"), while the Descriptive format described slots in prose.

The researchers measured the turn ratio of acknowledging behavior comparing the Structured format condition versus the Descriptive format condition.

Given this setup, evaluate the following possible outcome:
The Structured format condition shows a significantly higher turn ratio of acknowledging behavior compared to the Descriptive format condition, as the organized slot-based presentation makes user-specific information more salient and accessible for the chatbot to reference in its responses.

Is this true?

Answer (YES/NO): NO